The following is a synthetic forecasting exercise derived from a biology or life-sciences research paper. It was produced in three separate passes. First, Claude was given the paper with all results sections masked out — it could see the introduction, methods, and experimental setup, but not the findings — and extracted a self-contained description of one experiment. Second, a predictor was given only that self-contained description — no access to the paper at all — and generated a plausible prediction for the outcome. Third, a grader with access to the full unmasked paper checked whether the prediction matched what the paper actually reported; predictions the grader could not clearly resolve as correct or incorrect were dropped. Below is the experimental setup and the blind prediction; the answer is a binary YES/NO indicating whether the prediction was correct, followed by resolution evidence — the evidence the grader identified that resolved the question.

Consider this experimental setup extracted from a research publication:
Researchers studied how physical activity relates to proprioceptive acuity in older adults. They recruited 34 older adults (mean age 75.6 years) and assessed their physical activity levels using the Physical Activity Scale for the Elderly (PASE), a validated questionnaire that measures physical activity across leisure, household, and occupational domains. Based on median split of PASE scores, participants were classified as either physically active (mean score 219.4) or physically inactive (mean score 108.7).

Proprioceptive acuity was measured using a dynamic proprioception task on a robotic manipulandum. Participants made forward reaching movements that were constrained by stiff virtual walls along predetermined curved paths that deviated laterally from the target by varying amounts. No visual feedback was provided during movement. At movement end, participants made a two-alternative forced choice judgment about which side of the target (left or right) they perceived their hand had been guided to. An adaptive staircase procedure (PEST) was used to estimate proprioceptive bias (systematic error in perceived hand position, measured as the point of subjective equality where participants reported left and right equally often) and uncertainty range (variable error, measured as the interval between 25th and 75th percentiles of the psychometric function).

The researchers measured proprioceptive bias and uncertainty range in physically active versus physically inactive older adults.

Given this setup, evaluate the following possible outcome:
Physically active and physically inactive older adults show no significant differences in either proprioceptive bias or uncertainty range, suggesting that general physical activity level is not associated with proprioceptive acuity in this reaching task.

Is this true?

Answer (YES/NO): NO